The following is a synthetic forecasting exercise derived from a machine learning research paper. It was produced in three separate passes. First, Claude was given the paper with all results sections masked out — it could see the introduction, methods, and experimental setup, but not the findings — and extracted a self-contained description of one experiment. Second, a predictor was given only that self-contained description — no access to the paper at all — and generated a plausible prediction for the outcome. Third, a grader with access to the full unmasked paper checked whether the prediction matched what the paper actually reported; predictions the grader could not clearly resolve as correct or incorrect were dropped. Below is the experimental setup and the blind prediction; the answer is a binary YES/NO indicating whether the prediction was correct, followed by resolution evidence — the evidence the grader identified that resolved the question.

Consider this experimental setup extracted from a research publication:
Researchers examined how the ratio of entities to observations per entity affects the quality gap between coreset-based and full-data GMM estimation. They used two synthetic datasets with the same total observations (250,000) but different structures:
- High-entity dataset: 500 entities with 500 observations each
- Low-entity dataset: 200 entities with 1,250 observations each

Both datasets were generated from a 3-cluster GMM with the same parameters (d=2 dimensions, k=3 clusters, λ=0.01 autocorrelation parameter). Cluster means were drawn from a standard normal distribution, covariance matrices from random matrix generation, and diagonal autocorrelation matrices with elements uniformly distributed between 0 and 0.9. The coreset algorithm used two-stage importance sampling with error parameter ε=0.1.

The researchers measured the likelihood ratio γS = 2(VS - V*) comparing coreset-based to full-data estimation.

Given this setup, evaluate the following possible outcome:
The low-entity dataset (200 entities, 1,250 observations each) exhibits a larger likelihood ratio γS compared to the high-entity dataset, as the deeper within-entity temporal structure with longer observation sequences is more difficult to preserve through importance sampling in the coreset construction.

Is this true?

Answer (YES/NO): NO